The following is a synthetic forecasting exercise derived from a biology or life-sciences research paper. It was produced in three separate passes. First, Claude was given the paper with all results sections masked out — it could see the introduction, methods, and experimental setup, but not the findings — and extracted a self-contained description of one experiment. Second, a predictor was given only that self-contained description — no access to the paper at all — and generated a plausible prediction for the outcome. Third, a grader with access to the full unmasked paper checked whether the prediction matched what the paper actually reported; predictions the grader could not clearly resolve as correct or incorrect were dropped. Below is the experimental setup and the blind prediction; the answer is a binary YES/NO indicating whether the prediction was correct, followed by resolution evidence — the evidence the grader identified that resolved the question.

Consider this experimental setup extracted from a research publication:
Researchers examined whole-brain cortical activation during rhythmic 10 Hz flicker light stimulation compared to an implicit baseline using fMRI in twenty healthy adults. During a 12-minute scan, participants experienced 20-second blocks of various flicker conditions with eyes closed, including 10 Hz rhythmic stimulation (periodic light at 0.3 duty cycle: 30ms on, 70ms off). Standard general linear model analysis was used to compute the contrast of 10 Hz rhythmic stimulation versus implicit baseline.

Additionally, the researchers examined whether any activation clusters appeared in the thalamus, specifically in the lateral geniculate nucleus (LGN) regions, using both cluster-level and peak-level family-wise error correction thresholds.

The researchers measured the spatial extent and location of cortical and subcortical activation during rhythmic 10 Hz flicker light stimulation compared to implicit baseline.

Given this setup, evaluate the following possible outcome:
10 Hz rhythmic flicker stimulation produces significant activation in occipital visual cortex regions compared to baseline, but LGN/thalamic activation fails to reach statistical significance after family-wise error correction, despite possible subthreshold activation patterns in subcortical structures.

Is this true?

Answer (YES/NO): NO